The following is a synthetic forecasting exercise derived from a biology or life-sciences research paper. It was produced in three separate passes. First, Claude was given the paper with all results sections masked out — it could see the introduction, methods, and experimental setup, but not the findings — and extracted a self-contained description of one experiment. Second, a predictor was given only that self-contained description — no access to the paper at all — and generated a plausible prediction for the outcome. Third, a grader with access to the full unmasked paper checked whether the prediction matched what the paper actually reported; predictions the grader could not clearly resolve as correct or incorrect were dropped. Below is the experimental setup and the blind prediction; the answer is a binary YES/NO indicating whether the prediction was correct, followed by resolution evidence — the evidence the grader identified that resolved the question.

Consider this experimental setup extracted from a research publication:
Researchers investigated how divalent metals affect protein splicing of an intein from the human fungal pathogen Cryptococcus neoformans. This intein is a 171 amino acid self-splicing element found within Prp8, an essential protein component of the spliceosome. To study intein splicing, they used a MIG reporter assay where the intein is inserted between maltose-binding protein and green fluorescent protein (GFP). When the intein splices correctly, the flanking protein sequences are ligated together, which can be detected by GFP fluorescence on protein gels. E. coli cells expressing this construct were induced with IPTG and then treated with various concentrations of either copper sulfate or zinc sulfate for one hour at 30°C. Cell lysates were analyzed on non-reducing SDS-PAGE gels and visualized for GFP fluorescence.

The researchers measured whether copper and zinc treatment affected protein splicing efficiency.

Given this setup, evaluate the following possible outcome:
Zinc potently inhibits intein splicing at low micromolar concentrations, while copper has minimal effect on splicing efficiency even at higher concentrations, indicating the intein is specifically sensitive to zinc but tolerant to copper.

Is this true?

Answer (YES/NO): NO